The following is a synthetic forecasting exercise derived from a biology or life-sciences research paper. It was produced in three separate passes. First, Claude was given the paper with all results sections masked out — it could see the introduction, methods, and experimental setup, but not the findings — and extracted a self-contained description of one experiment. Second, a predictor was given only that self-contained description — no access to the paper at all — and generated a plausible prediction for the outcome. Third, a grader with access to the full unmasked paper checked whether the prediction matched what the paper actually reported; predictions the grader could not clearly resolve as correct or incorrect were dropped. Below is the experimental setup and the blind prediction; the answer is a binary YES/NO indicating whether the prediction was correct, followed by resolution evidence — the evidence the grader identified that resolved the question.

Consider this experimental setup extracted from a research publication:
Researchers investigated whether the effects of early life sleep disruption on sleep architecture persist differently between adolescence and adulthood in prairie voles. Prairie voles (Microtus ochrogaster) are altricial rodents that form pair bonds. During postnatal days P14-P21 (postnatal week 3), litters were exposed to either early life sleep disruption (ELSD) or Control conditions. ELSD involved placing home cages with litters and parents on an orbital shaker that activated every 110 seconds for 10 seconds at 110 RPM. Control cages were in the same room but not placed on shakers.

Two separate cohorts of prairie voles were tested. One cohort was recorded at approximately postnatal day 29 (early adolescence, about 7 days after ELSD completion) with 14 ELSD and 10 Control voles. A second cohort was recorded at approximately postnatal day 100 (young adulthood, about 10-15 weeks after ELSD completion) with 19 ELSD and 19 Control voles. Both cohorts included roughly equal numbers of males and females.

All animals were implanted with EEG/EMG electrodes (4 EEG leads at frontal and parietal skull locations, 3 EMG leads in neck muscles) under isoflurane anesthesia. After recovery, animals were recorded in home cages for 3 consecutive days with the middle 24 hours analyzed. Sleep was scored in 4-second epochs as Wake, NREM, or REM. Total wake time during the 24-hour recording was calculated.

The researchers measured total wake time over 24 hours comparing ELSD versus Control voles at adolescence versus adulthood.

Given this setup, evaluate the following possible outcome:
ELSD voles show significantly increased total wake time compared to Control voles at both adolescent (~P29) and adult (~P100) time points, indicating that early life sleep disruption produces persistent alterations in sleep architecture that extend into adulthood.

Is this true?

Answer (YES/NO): NO